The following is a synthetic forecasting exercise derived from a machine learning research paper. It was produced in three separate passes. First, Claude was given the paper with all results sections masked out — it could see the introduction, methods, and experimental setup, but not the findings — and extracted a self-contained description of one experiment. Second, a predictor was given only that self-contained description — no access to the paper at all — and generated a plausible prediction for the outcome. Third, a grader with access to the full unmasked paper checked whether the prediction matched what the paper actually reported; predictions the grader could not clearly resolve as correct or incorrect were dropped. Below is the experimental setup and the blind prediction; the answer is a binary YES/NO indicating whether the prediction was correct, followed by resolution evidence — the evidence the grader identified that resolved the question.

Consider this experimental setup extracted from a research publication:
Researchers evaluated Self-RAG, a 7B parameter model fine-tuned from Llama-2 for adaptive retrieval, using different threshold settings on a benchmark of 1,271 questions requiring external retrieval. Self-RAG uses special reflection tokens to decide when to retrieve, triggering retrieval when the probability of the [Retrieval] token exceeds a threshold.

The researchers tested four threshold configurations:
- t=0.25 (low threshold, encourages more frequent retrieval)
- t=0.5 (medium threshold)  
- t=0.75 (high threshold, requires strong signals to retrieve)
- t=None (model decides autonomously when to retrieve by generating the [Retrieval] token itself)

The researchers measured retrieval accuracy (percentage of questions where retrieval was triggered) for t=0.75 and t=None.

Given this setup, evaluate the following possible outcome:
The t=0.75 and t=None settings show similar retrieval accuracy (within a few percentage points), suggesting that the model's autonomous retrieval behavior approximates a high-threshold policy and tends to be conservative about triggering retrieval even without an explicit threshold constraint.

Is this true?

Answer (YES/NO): YES